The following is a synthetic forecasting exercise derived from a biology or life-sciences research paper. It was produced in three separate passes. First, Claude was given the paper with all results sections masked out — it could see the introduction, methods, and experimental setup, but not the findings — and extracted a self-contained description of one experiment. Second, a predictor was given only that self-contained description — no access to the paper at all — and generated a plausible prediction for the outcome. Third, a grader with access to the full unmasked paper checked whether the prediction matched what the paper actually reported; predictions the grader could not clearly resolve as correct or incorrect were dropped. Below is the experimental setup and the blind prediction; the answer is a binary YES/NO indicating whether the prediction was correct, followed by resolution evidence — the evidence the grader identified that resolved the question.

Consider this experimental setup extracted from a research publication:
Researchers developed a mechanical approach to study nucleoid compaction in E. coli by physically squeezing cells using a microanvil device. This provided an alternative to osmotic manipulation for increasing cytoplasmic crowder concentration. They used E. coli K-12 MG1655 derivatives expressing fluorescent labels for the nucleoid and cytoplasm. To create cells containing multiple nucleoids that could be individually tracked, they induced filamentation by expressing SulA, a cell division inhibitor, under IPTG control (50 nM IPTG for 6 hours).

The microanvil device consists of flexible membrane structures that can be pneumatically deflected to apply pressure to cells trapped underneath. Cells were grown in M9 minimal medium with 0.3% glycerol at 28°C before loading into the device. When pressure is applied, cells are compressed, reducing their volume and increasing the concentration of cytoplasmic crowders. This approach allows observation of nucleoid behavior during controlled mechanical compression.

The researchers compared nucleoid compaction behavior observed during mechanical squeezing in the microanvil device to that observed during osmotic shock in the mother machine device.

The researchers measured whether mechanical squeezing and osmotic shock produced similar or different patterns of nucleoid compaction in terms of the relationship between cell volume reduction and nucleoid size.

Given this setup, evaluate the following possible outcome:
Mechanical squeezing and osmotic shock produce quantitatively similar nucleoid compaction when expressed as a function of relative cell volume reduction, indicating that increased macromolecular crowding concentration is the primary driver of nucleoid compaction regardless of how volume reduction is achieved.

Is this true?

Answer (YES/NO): YES